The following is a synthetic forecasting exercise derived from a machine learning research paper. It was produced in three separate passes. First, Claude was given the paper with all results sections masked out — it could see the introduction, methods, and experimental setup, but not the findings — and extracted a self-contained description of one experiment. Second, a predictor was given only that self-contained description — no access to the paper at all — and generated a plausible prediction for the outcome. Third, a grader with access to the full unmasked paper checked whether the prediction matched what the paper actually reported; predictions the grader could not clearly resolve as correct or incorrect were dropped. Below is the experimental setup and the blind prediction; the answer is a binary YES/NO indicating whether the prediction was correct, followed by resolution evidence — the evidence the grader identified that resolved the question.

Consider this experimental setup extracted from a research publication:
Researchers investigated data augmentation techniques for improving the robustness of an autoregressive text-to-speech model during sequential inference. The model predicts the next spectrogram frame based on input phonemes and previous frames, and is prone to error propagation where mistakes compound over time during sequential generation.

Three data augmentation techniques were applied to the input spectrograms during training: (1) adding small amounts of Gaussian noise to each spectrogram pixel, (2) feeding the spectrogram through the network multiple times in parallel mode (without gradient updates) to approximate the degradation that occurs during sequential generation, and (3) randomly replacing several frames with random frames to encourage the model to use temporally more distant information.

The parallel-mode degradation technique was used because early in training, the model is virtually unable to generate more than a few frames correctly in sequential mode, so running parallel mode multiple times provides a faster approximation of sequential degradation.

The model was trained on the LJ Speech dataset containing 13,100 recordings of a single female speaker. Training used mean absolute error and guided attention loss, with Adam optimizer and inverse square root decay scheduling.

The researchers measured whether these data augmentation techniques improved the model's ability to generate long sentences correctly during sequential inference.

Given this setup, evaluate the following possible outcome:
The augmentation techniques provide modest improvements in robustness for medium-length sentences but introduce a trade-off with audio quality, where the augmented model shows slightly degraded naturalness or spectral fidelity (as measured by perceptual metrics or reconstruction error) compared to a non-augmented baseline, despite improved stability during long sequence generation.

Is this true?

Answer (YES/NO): NO